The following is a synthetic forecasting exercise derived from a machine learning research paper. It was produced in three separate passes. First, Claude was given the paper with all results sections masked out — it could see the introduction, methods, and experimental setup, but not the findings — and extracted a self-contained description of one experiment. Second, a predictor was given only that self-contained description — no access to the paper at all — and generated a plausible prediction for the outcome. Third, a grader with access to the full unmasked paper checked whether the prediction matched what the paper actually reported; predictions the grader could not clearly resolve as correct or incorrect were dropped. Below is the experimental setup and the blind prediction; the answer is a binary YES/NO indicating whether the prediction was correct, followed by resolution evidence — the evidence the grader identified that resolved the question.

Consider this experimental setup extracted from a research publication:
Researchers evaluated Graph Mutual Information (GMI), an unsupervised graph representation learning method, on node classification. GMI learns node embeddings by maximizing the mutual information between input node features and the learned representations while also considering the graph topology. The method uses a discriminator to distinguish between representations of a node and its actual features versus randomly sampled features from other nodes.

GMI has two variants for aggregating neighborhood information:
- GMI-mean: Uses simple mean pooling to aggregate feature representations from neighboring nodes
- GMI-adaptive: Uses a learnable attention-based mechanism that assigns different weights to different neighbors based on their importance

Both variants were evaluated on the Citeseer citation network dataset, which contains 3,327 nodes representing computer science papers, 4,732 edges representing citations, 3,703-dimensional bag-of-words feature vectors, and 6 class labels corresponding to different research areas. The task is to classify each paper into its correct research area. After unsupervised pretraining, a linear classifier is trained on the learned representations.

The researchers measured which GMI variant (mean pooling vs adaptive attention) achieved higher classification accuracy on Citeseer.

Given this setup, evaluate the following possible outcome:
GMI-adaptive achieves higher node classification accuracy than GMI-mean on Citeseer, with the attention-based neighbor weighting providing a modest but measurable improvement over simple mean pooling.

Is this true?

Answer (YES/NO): NO